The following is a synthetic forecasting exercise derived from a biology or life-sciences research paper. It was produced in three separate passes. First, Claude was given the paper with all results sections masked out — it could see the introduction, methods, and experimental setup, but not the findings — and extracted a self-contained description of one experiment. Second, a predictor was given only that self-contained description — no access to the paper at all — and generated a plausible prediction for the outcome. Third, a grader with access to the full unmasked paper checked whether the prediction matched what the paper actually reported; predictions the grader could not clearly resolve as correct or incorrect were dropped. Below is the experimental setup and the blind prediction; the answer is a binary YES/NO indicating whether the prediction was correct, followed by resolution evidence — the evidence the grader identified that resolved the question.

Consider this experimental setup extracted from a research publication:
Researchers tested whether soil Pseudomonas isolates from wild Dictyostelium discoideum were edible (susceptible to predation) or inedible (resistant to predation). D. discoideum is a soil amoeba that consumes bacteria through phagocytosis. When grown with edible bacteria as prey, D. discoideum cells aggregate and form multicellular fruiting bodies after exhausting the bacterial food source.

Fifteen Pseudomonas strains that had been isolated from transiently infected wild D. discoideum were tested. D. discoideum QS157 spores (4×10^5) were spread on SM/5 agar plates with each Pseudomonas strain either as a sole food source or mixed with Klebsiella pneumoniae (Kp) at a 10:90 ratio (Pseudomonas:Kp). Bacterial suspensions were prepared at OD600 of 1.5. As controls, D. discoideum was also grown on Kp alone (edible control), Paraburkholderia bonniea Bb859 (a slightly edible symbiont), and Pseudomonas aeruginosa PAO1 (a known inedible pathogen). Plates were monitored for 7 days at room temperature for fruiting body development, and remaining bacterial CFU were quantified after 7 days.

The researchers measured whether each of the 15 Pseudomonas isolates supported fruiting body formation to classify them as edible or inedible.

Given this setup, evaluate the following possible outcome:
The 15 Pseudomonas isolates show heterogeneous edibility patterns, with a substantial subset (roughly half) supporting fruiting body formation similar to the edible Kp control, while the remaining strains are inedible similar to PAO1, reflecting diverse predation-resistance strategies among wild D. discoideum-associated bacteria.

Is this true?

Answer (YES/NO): YES